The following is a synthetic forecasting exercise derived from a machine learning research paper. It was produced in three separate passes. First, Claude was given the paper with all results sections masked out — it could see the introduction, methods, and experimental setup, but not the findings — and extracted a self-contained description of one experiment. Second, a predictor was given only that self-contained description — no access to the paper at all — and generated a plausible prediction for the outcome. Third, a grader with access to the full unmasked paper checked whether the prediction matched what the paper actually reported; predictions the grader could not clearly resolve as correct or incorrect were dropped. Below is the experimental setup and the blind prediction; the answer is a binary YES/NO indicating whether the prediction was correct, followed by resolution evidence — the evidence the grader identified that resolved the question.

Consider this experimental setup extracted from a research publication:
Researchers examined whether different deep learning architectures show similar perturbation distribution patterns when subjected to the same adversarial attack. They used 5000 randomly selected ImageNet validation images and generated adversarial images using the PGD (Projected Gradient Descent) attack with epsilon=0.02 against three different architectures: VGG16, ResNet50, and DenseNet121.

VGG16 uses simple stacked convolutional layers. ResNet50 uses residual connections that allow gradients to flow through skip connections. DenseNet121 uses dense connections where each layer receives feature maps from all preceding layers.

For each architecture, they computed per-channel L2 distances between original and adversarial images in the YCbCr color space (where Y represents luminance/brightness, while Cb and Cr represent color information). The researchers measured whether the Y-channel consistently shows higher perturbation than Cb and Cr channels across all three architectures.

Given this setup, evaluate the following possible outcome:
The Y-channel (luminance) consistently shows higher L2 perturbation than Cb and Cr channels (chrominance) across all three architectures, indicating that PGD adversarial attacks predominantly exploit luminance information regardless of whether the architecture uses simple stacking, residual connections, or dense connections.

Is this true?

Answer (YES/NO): YES